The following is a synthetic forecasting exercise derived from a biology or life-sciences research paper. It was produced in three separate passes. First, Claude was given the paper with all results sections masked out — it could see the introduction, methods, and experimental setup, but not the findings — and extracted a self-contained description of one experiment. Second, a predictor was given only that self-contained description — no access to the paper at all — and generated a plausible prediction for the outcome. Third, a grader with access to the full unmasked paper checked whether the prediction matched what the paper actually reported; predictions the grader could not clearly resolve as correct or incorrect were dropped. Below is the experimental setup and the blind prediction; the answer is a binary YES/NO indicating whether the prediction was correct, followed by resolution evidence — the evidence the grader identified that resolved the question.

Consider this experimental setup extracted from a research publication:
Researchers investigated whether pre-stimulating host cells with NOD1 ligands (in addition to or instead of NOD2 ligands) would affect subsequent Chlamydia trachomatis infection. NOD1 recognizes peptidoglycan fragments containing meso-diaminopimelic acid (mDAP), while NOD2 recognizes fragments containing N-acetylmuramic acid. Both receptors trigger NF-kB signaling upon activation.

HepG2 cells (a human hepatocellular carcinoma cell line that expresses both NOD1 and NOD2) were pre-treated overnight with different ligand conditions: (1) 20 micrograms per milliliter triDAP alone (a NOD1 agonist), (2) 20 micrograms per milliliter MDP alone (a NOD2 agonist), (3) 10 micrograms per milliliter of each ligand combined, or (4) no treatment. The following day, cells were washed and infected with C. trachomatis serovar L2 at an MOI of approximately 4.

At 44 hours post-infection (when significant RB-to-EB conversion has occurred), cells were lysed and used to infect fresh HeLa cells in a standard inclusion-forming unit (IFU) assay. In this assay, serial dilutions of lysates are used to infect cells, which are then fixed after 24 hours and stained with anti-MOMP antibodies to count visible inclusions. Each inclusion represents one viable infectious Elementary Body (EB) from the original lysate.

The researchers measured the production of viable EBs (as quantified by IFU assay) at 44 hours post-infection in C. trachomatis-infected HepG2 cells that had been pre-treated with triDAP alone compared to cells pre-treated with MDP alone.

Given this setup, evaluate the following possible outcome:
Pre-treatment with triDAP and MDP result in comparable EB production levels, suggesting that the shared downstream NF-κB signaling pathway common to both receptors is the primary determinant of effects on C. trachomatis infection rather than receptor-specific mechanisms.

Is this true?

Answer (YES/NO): NO